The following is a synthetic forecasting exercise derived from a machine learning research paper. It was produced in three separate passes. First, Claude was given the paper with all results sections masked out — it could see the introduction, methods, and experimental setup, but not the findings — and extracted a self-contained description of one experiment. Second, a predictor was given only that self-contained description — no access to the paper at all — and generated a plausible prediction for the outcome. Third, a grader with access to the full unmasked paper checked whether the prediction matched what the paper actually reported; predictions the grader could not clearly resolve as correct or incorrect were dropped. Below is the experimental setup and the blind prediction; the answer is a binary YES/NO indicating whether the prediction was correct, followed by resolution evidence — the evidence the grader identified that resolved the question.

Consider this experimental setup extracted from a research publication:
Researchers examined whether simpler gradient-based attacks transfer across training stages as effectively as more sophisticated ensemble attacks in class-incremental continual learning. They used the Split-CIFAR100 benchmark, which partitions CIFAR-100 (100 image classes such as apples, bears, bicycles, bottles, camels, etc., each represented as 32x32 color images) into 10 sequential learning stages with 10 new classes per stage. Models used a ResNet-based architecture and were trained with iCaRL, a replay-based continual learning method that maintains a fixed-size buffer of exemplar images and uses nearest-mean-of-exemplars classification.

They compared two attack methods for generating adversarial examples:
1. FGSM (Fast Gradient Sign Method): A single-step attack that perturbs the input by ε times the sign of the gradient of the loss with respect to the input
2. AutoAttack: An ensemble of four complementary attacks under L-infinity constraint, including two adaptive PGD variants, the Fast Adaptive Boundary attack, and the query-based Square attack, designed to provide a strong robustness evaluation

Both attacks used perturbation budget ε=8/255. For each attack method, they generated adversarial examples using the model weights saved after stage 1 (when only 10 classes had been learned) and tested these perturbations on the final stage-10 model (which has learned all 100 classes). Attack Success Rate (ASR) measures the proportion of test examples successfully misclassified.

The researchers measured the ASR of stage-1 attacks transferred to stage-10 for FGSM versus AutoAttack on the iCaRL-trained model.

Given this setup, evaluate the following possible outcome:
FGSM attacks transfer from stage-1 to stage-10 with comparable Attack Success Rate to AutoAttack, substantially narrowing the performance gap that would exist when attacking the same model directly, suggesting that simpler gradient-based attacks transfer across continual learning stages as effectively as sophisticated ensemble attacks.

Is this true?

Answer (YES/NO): YES